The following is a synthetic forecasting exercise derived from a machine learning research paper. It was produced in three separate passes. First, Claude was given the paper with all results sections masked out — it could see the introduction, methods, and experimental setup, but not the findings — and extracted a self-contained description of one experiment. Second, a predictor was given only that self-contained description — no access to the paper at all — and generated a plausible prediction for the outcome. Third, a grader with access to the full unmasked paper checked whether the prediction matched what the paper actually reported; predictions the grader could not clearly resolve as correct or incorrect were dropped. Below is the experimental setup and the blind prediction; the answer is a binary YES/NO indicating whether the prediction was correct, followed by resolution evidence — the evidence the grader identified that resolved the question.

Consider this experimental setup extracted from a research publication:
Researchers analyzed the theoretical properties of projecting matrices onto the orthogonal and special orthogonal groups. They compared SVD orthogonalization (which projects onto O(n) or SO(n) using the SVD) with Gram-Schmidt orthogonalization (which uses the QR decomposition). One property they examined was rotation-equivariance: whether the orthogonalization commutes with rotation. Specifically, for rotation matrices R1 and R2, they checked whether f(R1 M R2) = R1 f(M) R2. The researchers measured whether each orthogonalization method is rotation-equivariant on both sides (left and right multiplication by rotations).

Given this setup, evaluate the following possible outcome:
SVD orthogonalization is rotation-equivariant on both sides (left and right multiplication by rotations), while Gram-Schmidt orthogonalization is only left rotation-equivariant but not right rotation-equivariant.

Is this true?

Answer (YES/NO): YES